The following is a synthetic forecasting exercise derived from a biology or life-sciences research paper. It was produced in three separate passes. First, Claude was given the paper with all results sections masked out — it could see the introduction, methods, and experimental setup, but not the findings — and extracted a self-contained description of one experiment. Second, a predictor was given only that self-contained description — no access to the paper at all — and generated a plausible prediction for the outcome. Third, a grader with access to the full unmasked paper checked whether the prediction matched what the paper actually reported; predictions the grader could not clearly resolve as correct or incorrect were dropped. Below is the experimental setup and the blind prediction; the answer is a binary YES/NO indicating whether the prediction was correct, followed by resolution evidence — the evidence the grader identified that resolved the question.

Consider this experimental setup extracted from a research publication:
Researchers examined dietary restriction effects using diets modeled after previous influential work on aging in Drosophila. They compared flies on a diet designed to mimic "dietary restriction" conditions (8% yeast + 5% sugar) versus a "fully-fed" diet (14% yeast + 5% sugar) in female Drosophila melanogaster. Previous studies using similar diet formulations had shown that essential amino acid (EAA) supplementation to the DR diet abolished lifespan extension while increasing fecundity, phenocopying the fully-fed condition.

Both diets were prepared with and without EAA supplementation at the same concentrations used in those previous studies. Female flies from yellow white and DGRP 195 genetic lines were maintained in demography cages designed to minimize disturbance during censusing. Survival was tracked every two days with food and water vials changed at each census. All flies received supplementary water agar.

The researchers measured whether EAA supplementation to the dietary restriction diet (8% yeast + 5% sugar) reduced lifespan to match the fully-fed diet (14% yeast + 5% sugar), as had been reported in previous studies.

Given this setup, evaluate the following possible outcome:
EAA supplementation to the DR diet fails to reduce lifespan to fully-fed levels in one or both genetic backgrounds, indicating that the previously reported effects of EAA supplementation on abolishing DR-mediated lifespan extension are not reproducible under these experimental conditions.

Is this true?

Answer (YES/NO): YES